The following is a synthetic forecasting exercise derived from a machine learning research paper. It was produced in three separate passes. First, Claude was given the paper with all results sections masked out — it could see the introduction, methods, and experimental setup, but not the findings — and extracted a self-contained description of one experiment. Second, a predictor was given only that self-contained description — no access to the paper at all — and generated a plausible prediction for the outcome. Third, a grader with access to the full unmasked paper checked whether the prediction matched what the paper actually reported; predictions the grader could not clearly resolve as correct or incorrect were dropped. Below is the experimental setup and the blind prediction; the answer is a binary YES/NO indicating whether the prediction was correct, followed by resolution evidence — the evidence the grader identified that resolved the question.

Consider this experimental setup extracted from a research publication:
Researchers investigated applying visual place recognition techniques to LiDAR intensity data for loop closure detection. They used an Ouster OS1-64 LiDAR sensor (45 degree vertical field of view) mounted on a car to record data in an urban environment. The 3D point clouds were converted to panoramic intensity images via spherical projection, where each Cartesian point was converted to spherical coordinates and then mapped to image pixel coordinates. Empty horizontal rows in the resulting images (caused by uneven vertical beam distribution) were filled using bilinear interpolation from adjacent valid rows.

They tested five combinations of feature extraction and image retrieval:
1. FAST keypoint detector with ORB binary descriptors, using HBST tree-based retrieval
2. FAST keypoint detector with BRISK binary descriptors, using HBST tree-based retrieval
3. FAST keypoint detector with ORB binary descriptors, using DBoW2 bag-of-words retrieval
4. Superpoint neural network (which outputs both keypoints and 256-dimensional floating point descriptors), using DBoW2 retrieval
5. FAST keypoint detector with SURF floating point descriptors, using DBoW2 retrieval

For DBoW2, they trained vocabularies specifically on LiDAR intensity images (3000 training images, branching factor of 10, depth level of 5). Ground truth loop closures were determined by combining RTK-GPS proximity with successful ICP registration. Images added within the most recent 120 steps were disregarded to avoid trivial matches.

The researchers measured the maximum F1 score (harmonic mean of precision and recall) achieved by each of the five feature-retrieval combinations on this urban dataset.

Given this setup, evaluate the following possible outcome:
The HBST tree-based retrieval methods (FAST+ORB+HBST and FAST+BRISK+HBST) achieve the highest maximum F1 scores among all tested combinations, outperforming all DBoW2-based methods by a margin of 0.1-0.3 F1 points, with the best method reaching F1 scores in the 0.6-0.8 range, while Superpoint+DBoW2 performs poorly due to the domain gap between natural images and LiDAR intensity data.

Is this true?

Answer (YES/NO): NO